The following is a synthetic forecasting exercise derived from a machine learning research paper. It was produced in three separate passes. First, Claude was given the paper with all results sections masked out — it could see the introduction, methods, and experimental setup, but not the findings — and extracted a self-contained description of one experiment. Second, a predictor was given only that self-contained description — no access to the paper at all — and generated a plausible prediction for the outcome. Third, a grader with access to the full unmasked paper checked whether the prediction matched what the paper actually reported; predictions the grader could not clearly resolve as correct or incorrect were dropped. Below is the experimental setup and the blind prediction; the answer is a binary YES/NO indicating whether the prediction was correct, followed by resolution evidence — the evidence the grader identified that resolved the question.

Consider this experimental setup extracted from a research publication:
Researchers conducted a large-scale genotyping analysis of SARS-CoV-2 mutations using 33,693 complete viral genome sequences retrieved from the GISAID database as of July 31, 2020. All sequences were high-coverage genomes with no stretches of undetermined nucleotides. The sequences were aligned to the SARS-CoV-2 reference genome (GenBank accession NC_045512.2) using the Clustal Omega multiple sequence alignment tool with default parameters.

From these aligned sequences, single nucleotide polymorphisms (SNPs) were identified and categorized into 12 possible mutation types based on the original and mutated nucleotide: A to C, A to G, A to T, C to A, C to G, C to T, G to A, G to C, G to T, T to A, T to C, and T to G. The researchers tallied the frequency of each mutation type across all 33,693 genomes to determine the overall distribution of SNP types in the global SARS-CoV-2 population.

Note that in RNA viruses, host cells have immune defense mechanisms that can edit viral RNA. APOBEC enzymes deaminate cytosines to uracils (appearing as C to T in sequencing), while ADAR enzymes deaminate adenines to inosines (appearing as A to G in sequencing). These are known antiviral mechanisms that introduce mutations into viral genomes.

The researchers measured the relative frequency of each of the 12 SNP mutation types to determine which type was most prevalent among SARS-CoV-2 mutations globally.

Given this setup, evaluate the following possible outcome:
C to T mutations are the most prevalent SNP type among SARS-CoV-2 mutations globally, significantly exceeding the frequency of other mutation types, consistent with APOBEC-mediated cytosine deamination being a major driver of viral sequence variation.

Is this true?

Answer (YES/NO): YES